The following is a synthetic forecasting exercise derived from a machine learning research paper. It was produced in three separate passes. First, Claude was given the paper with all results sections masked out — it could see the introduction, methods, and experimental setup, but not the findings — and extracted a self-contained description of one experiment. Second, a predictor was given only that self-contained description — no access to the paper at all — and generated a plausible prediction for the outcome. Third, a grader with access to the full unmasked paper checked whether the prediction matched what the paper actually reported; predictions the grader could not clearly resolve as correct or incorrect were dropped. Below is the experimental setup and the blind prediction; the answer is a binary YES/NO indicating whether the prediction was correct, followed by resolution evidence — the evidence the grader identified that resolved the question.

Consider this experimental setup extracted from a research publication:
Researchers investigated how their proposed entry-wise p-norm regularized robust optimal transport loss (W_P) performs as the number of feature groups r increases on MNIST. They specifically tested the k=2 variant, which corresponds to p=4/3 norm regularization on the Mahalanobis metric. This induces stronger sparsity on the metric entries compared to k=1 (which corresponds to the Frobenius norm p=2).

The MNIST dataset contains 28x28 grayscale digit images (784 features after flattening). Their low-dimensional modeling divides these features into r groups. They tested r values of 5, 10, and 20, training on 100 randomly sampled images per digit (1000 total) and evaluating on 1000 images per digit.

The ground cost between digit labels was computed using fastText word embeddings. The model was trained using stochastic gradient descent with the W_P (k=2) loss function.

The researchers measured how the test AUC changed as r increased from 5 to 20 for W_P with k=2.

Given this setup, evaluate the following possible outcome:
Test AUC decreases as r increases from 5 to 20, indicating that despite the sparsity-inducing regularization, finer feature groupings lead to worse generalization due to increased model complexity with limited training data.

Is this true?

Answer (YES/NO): YES